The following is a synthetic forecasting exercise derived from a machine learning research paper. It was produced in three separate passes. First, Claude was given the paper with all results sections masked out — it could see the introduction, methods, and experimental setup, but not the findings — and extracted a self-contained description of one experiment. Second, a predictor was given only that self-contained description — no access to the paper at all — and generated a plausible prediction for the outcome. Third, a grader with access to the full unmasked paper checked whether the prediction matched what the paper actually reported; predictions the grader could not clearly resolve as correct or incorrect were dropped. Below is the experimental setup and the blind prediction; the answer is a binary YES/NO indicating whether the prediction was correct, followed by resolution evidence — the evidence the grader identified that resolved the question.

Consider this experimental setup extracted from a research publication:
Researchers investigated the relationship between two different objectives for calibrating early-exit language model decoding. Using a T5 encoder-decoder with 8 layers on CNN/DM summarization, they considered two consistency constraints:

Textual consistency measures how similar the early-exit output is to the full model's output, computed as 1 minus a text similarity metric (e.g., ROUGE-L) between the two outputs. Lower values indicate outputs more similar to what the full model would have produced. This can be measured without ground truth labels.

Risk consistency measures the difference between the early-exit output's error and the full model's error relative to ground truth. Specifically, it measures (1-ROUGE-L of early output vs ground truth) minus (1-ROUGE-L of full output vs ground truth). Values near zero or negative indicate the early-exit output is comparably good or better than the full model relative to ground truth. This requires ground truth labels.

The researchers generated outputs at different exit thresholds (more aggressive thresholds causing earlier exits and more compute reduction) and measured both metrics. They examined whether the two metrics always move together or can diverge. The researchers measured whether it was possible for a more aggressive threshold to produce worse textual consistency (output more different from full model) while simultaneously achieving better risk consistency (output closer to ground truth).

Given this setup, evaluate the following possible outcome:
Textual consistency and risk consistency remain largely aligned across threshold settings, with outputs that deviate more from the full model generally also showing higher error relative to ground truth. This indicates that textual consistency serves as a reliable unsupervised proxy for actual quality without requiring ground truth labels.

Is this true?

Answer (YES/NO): NO